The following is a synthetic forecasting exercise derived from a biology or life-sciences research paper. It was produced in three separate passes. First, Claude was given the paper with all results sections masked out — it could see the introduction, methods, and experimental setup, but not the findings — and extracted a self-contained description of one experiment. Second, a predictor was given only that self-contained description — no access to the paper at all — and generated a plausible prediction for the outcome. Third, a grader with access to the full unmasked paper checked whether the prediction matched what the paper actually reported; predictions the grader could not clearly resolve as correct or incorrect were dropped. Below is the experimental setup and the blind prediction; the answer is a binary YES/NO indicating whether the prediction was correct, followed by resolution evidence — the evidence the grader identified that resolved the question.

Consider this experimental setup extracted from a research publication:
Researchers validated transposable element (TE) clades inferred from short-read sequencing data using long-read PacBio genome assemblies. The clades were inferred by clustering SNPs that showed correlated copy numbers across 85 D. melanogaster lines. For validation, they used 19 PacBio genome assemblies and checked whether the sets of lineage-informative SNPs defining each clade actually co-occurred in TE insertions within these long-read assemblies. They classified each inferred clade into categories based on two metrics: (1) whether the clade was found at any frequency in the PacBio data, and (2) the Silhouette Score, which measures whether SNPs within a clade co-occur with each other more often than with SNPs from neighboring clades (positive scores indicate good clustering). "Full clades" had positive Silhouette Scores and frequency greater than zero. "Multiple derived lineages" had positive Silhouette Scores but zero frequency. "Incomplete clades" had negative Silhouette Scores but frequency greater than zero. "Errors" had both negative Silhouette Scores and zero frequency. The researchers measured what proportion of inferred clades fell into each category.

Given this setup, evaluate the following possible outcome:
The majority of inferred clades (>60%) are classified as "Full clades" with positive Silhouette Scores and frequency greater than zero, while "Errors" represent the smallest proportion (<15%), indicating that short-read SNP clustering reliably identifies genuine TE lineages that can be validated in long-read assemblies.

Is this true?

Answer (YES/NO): NO